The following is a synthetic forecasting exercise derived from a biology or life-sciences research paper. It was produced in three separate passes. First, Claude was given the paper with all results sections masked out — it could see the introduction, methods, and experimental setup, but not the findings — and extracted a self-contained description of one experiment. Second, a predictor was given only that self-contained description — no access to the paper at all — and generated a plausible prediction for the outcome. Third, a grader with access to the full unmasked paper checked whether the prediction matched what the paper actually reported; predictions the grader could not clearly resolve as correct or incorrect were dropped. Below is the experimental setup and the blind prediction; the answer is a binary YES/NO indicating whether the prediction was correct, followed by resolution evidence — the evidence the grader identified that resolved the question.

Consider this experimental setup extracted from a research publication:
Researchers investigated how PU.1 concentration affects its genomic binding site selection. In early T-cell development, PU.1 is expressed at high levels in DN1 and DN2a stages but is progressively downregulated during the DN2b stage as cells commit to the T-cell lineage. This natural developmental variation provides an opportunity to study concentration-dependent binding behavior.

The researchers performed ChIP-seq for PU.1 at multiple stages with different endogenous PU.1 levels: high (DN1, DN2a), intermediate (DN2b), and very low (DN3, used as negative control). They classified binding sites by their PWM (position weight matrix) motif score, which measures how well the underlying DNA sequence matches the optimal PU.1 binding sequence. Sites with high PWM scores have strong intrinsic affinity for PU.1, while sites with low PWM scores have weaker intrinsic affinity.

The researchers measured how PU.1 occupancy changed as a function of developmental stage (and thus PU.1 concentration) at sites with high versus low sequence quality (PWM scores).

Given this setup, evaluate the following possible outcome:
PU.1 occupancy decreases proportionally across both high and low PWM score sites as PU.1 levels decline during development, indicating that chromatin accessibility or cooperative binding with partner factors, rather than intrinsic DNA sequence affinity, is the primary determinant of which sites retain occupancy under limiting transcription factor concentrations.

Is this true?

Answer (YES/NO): NO